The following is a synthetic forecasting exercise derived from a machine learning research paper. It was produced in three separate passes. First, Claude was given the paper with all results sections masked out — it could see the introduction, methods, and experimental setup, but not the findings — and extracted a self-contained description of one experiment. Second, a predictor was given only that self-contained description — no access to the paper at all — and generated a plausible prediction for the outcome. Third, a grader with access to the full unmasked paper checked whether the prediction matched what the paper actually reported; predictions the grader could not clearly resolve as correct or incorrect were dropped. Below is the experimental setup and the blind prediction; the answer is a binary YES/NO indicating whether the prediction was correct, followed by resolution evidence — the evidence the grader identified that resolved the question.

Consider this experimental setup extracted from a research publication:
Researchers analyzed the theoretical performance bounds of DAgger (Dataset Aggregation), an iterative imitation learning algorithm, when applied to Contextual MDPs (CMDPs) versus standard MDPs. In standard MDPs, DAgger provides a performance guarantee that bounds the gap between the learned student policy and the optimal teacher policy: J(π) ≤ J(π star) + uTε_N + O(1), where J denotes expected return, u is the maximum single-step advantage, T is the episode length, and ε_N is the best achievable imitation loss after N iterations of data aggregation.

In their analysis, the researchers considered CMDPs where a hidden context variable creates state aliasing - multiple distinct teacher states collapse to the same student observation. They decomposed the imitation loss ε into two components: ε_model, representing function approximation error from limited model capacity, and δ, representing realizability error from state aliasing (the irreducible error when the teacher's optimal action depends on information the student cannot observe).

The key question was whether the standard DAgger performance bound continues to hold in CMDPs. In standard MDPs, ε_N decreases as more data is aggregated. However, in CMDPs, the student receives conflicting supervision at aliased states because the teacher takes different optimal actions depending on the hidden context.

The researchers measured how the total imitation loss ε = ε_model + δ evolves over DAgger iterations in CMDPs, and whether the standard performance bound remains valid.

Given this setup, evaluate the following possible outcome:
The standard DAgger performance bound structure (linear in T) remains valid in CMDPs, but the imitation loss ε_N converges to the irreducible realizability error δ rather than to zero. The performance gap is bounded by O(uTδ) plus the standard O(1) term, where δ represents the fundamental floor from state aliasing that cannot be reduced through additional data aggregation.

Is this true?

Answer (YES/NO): NO